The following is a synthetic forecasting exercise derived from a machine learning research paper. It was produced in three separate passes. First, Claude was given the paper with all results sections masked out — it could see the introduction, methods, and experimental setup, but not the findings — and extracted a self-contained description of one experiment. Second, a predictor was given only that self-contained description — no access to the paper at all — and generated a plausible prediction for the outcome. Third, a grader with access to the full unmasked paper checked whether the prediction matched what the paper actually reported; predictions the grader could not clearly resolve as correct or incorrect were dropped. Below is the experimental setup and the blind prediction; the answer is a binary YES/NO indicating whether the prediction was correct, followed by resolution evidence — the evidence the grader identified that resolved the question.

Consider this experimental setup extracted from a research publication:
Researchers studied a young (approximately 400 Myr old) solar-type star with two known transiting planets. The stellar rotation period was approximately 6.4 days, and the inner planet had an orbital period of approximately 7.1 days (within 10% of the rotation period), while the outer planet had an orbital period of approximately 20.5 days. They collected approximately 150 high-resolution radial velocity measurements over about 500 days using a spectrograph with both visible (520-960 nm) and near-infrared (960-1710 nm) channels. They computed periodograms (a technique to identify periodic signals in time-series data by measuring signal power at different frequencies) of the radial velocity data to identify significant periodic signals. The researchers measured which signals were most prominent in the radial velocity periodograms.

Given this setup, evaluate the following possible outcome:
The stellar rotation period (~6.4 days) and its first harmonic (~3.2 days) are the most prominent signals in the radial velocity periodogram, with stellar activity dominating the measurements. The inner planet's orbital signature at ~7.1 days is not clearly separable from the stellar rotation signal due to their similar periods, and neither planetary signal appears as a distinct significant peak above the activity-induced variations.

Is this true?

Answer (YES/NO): NO